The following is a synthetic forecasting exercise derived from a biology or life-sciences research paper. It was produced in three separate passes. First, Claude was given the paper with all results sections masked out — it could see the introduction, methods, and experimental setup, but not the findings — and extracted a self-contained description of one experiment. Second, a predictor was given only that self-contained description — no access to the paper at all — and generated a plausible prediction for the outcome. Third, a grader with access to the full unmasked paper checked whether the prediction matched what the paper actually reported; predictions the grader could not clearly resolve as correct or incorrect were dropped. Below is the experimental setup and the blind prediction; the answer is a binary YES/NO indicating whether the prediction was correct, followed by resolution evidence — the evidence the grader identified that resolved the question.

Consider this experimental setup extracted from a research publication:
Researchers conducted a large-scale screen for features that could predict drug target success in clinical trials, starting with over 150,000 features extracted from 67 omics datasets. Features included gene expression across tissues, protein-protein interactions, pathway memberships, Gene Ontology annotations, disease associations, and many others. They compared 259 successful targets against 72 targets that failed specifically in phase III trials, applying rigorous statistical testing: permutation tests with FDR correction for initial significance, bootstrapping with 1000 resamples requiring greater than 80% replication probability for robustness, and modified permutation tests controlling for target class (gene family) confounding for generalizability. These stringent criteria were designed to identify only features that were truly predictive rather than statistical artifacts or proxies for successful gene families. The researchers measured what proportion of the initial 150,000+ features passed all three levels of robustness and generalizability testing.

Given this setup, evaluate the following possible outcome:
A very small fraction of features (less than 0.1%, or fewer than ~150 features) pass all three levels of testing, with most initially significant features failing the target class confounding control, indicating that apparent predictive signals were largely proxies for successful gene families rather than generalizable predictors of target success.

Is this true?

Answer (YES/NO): YES